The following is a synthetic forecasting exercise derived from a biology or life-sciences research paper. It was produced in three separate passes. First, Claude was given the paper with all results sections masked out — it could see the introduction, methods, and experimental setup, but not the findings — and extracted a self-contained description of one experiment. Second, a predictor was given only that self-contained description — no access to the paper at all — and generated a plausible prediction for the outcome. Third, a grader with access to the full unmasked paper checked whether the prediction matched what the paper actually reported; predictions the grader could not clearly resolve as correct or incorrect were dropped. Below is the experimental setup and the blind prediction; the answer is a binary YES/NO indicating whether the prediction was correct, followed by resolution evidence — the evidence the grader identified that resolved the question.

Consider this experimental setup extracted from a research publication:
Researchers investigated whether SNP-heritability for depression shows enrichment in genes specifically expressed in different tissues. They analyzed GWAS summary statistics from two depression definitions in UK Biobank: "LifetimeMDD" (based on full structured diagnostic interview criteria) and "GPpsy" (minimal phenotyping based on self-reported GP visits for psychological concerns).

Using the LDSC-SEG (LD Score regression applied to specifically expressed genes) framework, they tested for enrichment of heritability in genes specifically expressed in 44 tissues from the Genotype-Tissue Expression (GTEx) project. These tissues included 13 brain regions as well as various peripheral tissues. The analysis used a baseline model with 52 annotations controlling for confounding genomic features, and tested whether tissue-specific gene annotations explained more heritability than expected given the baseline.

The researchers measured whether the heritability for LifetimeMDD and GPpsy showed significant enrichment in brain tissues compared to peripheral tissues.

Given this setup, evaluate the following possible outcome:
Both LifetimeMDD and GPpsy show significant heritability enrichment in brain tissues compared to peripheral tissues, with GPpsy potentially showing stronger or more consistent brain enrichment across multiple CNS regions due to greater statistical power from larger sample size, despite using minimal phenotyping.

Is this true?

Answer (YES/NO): NO